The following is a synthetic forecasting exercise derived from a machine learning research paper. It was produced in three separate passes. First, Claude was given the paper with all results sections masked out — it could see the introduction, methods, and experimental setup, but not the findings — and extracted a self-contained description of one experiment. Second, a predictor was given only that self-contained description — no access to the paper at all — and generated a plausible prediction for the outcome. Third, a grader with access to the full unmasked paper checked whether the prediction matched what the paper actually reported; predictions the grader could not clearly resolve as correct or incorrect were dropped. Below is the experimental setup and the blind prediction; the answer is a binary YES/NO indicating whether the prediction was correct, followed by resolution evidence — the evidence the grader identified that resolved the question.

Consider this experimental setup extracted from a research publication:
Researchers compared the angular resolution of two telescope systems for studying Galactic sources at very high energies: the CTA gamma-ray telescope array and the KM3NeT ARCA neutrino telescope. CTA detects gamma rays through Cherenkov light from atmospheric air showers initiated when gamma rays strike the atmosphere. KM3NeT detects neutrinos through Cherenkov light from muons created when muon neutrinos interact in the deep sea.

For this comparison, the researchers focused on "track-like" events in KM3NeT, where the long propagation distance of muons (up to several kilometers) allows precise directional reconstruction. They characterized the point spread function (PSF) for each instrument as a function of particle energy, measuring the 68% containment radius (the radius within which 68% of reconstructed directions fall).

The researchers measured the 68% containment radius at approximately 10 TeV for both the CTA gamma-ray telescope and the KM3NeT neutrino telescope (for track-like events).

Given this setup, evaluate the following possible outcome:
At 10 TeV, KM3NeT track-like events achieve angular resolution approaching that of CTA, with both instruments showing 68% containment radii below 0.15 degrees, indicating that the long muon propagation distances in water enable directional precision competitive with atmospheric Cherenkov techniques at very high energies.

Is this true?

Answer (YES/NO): NO